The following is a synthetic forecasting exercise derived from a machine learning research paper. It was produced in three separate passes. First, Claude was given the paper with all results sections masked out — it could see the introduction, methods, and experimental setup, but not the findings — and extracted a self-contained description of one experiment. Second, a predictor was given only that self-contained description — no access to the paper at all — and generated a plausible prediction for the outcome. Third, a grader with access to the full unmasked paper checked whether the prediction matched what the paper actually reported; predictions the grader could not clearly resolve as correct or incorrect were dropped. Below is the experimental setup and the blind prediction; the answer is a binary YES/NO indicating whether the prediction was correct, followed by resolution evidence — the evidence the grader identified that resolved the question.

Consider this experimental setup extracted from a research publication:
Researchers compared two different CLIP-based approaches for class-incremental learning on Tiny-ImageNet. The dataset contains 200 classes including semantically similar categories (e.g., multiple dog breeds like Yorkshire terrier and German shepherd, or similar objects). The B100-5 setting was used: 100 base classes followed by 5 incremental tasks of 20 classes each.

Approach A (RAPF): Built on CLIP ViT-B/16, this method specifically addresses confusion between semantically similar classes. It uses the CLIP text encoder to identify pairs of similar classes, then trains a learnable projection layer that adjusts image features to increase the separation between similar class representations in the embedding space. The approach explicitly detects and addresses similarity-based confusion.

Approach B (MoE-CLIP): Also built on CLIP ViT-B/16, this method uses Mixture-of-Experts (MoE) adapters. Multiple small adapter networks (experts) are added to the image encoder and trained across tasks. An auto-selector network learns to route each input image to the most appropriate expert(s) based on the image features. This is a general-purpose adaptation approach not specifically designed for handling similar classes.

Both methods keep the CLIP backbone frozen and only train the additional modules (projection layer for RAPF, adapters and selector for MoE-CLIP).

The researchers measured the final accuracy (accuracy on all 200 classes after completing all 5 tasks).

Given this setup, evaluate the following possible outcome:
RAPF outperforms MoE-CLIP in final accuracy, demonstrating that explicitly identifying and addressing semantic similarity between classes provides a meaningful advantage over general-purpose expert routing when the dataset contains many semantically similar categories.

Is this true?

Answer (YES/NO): NO